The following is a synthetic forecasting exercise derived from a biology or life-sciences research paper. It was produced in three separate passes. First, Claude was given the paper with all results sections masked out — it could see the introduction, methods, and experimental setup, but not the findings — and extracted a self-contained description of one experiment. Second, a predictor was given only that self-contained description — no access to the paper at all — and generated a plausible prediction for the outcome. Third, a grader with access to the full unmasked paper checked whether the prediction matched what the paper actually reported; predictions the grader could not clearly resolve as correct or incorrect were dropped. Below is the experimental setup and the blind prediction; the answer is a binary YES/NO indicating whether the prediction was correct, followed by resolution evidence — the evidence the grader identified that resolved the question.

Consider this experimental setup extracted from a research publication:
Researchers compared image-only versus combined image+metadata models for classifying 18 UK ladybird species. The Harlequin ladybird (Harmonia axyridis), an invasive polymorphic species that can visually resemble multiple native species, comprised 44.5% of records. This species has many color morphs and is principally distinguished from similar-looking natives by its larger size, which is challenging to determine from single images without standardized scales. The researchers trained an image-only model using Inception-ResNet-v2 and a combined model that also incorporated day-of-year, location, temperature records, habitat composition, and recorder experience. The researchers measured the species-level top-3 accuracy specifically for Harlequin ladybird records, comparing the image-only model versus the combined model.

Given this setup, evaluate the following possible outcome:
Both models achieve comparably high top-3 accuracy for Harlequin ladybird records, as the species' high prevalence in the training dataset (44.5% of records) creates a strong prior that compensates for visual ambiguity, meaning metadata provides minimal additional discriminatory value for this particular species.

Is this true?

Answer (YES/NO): NO